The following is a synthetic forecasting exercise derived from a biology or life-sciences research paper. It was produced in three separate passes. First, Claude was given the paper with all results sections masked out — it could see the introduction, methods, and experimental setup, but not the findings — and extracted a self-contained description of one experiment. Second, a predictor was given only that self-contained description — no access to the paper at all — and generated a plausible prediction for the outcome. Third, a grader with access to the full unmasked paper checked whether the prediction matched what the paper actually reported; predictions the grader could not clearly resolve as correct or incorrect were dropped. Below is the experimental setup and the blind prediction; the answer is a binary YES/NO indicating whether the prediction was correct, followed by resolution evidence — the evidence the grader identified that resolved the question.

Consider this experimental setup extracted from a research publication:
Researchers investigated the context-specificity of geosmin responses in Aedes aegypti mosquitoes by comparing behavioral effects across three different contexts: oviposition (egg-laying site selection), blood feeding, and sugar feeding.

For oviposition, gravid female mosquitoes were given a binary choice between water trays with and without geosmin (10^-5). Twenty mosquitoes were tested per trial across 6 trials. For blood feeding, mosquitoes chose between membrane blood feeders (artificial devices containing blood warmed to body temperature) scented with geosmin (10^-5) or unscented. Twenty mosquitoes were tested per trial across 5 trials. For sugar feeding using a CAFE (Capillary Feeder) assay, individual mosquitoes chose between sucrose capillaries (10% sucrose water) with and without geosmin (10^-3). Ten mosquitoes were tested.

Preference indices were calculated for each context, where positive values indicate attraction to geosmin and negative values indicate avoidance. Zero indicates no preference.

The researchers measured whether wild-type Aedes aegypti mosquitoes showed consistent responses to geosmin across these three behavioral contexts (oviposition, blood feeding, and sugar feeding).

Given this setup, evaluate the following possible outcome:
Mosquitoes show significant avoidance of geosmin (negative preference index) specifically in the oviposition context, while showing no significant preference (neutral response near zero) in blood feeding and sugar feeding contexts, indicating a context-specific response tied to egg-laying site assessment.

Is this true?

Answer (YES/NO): NO